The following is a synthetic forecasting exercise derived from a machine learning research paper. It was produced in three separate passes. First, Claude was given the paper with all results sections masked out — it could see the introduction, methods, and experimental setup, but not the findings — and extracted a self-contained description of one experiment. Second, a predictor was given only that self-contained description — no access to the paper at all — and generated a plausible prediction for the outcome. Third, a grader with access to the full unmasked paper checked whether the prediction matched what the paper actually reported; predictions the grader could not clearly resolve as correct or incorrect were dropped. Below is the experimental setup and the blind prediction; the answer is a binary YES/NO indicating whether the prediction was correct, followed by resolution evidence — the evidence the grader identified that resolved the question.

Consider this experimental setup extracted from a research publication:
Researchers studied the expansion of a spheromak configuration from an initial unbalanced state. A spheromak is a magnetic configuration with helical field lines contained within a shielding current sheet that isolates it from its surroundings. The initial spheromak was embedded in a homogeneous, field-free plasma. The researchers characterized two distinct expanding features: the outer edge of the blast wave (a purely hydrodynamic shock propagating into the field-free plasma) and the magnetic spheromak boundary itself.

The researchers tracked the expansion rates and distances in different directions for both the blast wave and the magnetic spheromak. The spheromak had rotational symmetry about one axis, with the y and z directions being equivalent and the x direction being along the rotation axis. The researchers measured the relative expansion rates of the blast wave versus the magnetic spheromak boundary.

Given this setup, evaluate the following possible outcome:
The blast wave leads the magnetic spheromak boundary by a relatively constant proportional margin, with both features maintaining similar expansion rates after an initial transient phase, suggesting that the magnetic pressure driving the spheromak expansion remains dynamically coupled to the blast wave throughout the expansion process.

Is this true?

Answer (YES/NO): NO